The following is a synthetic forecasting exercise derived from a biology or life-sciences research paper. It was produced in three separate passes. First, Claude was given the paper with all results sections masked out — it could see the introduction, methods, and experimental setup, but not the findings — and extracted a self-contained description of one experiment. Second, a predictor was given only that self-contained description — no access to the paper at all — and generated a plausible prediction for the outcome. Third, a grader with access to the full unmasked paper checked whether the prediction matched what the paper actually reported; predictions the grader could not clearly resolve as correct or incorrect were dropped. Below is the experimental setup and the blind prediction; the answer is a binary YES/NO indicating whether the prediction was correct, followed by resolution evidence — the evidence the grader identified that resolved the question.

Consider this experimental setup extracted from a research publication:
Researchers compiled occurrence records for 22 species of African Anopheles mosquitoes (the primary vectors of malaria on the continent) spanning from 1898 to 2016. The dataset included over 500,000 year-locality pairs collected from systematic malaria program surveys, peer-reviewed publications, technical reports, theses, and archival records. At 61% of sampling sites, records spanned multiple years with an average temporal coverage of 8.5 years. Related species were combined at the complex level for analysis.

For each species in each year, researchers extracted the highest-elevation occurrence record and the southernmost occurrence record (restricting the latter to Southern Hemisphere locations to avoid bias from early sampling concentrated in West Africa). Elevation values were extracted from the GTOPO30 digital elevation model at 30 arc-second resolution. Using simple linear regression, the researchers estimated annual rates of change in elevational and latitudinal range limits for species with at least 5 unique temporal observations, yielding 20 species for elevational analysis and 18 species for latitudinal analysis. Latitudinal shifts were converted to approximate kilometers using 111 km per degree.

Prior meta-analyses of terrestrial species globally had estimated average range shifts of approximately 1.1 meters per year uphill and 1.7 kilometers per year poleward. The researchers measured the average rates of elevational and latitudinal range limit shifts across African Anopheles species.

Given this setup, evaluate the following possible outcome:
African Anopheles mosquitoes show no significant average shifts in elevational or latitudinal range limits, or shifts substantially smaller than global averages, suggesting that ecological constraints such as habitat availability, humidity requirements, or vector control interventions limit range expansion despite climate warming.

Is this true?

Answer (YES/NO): NO